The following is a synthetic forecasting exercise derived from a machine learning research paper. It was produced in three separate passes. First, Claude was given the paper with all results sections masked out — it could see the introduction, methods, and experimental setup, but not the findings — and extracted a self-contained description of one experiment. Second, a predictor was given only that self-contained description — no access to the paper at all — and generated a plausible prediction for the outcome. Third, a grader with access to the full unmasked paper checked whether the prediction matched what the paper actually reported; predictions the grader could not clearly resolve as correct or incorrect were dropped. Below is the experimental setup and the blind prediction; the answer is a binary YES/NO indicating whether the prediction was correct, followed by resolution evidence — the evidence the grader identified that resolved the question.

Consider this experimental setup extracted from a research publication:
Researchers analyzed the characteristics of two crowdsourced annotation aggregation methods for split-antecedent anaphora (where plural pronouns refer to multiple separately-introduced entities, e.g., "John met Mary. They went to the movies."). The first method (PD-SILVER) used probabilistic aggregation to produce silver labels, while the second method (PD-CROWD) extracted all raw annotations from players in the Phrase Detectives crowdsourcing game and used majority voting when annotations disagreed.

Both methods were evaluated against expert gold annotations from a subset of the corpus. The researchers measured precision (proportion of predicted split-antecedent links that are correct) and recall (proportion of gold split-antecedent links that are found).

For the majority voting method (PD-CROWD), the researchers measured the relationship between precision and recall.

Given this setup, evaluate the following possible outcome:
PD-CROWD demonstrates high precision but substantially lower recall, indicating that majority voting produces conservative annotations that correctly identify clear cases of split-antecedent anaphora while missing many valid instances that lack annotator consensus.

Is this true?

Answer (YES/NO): NO